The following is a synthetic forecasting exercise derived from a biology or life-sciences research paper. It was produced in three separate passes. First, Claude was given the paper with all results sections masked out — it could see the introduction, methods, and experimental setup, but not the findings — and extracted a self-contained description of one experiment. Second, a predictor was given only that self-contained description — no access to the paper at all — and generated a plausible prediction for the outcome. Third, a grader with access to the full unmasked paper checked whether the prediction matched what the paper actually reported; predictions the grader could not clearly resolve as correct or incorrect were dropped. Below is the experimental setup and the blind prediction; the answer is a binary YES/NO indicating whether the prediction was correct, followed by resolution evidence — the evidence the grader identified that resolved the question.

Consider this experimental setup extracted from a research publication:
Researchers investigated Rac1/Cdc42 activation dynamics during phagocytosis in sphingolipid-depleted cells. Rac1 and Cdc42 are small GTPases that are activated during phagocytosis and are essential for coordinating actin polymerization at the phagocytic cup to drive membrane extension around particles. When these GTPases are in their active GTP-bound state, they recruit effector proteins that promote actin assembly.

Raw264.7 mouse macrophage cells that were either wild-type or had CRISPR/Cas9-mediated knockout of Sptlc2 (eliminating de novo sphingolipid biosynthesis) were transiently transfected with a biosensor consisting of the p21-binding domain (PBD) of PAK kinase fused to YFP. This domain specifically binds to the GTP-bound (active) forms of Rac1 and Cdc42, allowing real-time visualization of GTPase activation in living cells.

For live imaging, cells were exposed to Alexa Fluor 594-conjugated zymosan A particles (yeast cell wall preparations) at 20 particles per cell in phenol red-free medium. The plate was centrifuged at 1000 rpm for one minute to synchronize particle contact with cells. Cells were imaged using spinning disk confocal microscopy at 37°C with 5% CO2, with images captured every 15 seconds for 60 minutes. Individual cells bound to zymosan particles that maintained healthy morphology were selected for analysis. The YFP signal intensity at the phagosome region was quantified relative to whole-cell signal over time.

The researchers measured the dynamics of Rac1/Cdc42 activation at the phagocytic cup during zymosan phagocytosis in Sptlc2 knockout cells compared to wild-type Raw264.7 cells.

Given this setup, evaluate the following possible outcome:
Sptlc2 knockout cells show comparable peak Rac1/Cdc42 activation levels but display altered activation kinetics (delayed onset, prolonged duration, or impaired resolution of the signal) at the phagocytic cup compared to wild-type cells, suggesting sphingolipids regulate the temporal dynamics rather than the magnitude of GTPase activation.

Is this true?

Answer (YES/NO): NO